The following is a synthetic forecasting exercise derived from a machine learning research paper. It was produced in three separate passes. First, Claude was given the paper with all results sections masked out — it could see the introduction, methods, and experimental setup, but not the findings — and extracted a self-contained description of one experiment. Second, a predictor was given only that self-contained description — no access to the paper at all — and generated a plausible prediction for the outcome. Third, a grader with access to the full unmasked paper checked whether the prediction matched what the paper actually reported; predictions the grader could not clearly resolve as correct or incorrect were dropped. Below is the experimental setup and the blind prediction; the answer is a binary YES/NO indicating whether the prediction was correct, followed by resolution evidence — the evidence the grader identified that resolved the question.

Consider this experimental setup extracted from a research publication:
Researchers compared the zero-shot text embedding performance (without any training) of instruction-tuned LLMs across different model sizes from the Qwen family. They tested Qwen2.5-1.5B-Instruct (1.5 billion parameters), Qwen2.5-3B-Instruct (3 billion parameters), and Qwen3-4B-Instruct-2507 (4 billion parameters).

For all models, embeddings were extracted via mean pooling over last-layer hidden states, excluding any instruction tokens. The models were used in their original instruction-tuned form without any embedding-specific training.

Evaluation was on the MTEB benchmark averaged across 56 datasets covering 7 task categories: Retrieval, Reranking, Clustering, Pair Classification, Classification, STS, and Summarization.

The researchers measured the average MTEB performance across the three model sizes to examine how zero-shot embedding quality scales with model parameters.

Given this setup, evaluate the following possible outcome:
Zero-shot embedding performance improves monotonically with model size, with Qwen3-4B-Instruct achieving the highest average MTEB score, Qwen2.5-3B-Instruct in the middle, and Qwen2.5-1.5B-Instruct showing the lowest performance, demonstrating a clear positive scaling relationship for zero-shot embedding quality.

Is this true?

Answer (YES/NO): YES